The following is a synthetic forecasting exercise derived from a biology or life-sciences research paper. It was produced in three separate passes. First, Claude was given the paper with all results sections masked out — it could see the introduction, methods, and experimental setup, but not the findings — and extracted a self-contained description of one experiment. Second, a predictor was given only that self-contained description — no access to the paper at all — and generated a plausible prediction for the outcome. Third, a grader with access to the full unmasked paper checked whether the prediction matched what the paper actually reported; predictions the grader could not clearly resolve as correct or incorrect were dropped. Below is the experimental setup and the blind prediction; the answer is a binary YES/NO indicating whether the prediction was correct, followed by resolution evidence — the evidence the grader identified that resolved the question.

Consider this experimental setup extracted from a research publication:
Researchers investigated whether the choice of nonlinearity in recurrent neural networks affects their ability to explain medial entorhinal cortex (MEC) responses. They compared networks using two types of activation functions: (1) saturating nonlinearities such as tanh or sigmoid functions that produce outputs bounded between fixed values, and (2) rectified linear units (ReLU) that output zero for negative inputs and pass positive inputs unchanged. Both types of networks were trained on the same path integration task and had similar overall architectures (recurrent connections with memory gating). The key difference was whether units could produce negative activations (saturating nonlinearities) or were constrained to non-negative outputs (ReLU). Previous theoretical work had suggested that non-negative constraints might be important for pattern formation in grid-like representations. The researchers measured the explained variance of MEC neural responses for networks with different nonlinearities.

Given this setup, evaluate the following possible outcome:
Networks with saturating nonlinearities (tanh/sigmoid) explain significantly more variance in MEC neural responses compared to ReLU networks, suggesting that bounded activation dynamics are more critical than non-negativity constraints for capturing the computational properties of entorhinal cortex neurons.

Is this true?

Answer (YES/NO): NO